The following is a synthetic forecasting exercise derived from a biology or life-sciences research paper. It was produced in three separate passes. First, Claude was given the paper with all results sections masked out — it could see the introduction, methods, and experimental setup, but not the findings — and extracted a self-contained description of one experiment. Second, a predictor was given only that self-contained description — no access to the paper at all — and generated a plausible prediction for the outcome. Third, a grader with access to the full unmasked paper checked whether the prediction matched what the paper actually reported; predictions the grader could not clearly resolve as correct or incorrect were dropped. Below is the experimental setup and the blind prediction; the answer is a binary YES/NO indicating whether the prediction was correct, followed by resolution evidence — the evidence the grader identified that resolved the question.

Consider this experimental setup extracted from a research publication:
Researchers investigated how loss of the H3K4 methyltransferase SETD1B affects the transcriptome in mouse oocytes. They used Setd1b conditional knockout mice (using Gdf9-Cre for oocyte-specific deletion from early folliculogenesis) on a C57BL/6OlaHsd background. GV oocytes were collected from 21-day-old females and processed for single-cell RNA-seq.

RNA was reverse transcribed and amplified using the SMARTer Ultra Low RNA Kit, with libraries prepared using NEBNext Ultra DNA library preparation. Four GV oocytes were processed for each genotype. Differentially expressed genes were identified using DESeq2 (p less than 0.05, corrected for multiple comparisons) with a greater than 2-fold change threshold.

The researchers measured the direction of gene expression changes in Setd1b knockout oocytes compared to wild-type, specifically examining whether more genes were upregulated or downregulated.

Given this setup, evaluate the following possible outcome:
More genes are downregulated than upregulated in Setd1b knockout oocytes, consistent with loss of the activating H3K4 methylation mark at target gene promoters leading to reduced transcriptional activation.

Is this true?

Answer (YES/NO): NO